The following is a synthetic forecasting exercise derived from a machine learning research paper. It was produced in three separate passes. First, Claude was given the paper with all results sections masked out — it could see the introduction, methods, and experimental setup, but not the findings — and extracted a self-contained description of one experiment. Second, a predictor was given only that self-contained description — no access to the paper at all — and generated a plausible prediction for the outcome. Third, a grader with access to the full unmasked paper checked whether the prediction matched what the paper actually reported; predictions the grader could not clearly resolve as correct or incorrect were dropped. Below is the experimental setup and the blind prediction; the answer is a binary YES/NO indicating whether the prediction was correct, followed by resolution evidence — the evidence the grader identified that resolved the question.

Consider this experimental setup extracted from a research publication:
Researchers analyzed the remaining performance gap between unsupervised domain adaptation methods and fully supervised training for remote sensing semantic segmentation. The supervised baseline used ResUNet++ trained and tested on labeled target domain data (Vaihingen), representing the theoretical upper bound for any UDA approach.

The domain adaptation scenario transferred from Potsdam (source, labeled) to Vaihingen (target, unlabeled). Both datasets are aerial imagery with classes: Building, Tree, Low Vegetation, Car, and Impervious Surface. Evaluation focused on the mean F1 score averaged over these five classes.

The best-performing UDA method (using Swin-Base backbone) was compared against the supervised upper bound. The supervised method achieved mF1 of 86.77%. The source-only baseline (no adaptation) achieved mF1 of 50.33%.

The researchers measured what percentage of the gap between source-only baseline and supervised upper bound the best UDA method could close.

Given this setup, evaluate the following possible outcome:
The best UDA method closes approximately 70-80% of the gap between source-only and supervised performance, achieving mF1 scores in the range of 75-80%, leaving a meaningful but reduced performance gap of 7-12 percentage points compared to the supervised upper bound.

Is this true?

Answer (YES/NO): NO